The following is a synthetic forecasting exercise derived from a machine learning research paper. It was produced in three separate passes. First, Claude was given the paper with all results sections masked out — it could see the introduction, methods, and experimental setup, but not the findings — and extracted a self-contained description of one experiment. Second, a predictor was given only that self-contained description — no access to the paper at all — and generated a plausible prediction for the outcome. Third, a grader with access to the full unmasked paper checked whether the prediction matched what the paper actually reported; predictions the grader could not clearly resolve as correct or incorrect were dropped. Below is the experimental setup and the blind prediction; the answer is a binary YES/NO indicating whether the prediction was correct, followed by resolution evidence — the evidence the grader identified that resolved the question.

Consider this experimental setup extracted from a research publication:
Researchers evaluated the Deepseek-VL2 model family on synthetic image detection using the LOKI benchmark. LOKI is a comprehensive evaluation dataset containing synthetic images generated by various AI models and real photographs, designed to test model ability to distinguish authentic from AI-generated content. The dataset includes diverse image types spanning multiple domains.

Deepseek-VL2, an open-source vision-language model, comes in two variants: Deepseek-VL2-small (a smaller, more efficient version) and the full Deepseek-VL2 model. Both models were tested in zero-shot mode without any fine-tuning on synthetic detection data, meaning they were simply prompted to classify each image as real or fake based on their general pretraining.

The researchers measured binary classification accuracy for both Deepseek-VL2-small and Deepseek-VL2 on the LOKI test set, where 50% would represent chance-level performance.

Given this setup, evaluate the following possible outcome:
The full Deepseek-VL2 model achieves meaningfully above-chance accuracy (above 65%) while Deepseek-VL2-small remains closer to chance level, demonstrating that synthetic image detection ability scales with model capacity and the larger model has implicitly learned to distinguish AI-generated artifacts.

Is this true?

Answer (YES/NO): NO